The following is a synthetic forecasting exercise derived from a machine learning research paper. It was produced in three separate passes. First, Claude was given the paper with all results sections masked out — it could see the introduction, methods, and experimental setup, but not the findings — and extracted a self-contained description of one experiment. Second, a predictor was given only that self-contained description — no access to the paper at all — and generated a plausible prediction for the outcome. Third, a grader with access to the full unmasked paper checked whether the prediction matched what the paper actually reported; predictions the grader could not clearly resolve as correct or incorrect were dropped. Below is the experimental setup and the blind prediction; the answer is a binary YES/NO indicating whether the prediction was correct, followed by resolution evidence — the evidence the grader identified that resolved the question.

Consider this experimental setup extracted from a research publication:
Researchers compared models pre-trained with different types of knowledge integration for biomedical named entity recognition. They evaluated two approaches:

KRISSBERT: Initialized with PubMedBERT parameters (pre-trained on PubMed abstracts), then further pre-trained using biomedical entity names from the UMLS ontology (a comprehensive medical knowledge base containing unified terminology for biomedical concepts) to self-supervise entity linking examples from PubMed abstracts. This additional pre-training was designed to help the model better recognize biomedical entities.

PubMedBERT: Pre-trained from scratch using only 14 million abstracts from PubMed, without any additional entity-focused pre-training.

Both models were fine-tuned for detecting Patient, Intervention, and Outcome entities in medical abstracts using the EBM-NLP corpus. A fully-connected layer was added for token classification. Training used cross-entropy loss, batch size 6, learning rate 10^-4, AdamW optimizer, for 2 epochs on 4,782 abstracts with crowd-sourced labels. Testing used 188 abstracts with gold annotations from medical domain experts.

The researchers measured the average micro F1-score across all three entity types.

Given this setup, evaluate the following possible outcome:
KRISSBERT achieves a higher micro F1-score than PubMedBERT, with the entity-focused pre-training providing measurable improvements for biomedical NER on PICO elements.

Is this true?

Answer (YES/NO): NO